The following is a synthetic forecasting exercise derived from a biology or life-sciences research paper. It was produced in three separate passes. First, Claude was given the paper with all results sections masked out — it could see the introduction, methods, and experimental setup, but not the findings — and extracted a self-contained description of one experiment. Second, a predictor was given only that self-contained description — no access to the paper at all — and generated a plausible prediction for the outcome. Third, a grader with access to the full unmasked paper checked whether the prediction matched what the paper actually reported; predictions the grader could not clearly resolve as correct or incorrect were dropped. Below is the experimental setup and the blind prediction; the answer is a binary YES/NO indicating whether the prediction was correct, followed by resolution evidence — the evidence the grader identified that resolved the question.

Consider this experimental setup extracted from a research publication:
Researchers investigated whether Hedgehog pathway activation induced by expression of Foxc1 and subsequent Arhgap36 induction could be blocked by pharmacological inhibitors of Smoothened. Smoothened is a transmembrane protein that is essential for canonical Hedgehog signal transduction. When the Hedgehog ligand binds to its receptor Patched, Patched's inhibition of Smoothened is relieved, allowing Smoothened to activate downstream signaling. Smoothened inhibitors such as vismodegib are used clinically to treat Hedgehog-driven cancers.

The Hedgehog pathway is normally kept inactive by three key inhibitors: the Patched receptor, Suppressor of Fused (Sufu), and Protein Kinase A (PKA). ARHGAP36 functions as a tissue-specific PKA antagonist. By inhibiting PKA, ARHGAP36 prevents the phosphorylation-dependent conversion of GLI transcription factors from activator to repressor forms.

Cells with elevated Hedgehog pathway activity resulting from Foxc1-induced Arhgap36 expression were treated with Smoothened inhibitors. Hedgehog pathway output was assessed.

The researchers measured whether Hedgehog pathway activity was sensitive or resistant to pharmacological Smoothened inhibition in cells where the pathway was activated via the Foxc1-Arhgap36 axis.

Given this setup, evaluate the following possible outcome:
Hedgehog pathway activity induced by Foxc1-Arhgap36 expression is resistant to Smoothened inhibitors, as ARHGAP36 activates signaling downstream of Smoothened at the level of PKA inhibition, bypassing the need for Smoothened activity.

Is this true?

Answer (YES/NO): YES